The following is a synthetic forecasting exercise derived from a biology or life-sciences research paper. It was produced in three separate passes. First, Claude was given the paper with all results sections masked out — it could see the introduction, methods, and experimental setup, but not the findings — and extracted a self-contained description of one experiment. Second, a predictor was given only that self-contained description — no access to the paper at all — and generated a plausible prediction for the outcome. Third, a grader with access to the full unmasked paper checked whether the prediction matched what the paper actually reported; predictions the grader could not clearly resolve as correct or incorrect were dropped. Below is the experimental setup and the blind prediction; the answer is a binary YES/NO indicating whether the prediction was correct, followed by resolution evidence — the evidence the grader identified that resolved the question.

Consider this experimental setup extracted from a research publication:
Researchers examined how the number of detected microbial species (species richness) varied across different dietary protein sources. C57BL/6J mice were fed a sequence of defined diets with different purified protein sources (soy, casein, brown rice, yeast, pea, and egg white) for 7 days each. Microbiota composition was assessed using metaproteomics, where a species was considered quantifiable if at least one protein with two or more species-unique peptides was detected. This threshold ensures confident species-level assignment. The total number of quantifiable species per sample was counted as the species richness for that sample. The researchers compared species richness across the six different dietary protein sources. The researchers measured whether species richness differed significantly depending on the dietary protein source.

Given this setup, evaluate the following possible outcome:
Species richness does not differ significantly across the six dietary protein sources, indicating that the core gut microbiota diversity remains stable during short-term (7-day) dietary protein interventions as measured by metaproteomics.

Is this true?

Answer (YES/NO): NO